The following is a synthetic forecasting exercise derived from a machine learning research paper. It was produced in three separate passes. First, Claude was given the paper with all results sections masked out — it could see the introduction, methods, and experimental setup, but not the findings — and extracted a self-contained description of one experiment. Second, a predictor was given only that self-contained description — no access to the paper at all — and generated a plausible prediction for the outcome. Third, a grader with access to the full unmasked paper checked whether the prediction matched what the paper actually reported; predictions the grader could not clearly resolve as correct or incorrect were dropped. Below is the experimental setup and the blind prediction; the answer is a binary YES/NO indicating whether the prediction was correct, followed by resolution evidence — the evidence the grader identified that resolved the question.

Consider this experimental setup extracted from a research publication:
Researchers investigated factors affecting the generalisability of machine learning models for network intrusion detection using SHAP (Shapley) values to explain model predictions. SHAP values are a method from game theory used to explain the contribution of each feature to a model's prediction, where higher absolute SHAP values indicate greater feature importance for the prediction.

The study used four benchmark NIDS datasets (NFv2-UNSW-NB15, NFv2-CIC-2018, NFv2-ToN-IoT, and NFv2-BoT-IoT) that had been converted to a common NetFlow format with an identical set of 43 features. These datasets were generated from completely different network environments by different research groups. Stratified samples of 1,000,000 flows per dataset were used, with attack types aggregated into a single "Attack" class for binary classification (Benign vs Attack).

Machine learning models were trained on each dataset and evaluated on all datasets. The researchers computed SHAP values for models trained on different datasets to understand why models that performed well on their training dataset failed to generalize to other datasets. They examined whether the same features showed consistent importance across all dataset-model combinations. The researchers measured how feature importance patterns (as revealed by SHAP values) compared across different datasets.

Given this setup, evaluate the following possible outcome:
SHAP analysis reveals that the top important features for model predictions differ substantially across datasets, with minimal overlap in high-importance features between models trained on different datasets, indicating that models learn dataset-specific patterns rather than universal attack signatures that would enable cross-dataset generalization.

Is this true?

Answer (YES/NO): NO